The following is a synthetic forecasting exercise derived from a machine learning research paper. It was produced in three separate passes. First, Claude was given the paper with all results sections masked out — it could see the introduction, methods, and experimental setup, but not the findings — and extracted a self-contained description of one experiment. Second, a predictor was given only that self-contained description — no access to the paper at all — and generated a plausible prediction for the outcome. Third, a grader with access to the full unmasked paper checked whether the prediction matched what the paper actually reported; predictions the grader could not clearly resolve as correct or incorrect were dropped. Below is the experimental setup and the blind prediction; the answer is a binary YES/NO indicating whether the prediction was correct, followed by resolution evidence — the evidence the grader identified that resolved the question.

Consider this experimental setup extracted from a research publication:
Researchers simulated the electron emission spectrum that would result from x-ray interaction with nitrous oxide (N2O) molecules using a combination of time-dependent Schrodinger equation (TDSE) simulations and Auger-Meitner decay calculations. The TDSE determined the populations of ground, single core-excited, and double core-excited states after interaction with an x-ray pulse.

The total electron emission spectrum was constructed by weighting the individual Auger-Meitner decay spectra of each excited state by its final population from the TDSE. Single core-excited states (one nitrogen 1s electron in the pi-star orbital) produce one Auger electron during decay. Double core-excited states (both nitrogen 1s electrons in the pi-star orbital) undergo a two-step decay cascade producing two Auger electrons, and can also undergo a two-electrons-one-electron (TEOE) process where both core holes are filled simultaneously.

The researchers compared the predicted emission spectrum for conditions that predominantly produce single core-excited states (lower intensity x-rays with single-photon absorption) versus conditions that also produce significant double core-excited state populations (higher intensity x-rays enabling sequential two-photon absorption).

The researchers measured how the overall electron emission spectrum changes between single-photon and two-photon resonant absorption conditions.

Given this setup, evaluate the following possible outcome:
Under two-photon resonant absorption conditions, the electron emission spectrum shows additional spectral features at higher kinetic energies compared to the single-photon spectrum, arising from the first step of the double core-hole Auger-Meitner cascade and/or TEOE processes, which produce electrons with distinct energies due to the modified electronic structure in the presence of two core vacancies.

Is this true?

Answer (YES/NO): YES